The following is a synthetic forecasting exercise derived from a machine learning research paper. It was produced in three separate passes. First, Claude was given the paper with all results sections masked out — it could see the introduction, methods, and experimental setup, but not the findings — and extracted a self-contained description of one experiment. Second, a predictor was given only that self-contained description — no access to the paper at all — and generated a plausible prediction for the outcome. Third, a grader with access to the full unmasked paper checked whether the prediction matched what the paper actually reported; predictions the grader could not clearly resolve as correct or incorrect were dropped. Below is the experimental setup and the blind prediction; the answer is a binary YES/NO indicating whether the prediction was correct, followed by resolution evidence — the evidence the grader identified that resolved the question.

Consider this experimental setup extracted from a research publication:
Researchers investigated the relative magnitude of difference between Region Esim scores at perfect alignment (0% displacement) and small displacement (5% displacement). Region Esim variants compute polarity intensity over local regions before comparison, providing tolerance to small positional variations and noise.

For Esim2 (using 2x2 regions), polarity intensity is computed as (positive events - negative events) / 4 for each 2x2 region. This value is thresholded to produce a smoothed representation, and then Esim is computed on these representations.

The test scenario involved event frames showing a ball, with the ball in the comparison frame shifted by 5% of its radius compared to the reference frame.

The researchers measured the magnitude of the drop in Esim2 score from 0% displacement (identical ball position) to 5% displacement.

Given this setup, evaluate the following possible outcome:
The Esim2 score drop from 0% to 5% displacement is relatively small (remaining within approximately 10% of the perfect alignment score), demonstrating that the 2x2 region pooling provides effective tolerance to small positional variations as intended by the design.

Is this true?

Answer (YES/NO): NO